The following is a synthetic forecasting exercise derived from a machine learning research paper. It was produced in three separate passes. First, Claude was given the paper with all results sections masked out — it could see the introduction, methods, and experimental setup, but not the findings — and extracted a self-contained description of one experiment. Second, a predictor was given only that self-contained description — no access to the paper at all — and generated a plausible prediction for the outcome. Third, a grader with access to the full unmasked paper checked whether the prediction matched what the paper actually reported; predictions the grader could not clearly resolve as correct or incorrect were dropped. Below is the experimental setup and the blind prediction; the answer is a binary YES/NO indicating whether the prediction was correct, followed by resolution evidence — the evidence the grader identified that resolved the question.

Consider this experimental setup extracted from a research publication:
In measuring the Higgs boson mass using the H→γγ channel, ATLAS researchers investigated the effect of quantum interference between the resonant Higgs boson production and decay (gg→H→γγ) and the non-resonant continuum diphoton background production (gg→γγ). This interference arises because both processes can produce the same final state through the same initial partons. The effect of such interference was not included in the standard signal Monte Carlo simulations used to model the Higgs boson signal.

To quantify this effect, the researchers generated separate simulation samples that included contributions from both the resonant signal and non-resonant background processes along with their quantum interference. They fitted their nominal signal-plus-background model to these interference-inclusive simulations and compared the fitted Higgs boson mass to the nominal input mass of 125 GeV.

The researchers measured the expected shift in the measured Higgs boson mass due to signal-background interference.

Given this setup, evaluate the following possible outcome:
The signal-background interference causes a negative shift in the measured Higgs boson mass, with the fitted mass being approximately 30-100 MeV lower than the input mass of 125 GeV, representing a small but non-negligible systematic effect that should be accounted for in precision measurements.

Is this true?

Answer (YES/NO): NO